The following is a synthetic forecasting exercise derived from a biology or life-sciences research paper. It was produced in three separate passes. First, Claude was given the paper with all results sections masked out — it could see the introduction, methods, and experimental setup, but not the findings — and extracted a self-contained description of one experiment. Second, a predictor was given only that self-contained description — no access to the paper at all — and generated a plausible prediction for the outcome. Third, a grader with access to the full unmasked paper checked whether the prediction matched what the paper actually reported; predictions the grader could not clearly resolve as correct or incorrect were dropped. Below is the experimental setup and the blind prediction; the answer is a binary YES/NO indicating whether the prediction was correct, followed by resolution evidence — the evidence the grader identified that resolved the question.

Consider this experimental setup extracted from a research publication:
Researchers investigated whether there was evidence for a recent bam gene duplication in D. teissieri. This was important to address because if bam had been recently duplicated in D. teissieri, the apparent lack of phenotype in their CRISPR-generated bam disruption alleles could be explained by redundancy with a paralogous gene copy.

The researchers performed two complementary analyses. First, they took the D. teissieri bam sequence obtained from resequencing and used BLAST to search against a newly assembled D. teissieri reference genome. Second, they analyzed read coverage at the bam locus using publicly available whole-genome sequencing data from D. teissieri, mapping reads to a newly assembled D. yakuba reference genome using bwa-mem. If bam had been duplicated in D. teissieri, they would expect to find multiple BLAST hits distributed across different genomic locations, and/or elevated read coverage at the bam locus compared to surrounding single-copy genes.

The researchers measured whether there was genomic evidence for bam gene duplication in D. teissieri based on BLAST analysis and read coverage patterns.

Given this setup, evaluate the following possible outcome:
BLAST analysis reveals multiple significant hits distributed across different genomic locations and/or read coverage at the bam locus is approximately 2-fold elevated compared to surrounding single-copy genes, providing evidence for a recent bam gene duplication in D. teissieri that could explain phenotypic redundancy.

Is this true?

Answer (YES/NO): NO